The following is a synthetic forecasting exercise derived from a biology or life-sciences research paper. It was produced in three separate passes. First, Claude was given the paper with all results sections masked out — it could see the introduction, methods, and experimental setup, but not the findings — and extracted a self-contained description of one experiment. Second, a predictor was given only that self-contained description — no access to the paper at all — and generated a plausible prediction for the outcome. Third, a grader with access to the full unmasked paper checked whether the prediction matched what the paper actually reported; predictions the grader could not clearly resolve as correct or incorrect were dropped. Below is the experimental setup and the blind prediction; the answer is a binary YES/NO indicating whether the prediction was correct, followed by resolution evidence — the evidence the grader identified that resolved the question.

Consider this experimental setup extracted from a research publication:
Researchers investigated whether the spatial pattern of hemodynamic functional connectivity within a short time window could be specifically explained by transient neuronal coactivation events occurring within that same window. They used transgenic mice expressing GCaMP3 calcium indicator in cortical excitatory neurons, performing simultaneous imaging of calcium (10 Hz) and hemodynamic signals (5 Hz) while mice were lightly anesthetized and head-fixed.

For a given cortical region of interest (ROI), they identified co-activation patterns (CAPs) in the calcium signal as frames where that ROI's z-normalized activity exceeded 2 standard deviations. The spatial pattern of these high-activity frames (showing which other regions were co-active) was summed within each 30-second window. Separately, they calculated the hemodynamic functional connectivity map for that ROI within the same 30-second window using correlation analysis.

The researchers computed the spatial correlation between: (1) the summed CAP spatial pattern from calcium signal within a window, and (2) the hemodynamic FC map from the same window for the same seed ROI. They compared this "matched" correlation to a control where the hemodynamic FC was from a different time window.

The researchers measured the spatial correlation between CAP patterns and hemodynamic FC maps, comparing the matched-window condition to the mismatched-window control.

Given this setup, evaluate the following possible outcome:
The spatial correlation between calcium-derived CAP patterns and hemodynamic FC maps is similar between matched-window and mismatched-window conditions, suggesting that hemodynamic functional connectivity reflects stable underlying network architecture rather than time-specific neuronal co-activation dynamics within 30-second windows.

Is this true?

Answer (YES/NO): NO